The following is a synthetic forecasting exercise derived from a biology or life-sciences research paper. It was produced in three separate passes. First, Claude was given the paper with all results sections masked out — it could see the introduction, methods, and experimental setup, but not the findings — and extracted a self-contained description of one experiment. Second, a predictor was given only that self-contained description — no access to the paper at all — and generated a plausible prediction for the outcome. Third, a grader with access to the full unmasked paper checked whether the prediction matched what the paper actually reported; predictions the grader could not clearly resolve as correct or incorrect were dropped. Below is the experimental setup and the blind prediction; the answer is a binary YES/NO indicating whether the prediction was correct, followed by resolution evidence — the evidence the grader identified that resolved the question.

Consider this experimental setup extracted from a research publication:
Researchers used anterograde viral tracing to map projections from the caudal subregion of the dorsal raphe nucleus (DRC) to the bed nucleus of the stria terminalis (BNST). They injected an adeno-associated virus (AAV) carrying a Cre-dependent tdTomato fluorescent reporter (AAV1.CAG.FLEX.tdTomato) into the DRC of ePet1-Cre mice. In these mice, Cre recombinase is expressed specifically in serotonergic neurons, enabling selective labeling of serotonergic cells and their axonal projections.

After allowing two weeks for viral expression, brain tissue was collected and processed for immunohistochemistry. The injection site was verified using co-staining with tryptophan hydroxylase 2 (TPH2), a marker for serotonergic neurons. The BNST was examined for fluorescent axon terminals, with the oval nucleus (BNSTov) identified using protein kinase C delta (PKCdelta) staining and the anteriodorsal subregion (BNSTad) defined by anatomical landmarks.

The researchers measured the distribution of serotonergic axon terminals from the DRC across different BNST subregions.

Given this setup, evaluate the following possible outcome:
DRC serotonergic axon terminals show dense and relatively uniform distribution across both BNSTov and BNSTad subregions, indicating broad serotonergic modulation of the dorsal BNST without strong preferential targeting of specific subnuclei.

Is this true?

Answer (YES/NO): NO